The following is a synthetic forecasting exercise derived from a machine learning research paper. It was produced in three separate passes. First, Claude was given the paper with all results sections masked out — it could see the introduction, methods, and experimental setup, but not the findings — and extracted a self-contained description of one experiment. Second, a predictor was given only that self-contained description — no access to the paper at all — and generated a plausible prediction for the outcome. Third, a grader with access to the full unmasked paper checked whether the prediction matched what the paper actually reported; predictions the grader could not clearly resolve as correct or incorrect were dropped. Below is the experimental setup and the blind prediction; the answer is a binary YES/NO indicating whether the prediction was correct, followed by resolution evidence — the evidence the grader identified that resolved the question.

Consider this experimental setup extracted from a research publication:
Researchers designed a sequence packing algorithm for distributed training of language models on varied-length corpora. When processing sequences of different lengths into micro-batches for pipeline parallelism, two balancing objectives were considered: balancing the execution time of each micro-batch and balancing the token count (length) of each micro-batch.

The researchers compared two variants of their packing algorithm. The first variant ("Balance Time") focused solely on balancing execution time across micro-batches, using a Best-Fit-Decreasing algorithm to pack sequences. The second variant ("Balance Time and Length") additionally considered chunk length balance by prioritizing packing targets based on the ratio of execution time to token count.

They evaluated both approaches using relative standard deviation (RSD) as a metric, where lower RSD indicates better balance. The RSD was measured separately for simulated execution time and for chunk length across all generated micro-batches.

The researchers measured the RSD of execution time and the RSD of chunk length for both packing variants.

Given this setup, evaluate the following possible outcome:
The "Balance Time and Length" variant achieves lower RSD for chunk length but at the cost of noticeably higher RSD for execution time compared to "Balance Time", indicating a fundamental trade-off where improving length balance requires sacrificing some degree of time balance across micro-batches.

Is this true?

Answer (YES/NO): NO